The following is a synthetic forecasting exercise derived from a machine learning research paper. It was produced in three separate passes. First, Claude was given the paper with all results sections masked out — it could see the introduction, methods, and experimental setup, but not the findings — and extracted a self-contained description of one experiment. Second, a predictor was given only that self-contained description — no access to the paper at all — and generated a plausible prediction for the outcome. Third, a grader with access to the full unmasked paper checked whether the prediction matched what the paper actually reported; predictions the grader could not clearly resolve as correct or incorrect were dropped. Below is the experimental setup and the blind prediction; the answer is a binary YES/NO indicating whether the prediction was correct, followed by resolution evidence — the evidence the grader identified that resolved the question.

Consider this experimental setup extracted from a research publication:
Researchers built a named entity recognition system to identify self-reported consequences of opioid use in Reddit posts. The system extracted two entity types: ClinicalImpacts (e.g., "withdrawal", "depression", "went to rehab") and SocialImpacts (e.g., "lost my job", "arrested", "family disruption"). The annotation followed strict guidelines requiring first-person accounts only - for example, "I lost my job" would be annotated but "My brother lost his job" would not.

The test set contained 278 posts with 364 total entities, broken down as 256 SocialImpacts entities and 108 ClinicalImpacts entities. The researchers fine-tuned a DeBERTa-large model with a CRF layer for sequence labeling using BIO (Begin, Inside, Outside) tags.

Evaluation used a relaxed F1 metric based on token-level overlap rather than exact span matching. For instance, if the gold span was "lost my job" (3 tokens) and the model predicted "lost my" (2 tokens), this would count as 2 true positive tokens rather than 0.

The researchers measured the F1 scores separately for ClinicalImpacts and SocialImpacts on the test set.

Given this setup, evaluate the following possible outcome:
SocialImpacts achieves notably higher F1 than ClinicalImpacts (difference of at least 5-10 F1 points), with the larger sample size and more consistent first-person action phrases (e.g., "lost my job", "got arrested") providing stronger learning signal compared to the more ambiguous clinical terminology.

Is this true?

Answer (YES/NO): NO